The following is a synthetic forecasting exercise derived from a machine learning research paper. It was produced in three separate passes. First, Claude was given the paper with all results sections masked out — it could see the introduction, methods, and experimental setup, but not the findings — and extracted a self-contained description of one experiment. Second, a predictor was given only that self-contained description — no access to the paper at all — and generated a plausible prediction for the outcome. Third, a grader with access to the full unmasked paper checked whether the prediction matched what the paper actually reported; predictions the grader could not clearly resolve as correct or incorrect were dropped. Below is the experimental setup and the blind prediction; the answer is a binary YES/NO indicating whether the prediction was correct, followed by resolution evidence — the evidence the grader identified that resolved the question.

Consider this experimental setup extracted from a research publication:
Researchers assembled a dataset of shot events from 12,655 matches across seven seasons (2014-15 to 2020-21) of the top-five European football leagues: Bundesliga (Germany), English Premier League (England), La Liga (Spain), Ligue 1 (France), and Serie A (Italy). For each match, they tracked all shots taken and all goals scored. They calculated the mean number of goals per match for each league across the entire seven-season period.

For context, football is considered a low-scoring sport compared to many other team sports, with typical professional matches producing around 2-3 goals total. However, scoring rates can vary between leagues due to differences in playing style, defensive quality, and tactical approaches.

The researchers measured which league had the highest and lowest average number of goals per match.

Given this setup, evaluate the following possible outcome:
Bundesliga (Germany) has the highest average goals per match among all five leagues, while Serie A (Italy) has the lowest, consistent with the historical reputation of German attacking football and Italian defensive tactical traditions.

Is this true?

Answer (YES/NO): NO